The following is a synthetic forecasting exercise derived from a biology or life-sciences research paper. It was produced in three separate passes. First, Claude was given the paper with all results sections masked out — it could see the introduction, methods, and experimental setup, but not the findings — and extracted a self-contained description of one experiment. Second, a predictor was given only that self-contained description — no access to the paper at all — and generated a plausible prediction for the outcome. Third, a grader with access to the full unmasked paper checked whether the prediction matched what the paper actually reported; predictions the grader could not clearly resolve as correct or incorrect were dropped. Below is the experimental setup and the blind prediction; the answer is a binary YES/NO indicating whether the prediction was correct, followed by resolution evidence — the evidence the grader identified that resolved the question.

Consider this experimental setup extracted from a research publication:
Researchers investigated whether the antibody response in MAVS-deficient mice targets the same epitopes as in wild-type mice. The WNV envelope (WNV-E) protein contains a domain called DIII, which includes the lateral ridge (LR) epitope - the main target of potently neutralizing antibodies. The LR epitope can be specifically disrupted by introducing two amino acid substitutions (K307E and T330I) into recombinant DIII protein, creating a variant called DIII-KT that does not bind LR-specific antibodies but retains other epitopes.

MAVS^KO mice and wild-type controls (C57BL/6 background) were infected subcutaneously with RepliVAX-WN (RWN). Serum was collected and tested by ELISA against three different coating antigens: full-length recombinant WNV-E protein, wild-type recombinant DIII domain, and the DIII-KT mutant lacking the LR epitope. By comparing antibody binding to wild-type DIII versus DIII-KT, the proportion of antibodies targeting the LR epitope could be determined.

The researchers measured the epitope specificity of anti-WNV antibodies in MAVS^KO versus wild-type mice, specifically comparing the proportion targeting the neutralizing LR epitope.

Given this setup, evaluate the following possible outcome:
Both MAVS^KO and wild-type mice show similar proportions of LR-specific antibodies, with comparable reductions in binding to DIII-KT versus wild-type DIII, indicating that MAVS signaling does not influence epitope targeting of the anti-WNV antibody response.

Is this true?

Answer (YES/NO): YES